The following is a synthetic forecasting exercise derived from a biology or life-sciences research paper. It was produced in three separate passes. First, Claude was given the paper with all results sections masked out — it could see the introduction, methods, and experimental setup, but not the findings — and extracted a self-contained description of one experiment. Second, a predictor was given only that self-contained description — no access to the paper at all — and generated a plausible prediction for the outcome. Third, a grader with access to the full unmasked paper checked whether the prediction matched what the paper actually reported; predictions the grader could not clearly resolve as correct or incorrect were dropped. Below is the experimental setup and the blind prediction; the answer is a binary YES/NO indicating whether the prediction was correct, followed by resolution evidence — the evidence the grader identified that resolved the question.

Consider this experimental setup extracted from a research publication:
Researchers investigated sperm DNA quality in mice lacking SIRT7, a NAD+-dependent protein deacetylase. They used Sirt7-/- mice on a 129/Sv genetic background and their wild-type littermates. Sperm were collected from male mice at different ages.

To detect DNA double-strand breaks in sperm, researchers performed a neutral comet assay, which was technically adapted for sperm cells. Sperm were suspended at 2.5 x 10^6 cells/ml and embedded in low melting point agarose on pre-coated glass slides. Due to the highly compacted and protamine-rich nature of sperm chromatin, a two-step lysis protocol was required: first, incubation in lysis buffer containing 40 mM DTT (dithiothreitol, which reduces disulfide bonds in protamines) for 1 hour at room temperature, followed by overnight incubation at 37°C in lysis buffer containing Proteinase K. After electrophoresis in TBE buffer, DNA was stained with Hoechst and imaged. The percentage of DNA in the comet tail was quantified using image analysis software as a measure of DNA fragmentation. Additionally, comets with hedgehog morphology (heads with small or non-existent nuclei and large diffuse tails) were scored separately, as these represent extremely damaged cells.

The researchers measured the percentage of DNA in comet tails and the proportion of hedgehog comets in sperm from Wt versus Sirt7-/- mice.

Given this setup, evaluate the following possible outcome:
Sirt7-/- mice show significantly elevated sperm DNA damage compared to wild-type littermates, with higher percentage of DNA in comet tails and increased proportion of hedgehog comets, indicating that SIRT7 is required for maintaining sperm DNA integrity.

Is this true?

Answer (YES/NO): NO